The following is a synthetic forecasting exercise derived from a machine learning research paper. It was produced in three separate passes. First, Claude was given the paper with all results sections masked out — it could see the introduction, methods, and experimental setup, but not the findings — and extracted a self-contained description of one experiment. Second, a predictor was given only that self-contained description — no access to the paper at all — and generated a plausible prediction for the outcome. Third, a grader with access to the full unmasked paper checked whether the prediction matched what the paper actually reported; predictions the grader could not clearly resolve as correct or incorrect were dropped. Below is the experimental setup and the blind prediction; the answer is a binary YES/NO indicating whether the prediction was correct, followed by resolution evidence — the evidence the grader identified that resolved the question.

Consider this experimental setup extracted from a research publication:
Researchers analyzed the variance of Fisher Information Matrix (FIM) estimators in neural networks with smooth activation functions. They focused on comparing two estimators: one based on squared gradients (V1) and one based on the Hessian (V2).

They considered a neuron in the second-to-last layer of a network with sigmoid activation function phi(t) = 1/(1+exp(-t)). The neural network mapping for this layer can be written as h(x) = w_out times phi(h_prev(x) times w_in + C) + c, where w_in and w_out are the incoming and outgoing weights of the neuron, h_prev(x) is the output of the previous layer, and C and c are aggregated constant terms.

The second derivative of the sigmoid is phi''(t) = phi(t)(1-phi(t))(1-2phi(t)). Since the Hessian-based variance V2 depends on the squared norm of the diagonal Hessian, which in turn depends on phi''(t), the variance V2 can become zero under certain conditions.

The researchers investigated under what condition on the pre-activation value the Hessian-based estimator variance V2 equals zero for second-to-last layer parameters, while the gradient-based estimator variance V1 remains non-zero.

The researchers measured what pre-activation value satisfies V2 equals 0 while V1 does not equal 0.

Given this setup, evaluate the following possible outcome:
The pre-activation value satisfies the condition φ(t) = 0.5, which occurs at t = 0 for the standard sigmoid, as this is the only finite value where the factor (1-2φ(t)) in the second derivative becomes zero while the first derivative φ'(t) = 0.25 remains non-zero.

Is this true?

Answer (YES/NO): YES